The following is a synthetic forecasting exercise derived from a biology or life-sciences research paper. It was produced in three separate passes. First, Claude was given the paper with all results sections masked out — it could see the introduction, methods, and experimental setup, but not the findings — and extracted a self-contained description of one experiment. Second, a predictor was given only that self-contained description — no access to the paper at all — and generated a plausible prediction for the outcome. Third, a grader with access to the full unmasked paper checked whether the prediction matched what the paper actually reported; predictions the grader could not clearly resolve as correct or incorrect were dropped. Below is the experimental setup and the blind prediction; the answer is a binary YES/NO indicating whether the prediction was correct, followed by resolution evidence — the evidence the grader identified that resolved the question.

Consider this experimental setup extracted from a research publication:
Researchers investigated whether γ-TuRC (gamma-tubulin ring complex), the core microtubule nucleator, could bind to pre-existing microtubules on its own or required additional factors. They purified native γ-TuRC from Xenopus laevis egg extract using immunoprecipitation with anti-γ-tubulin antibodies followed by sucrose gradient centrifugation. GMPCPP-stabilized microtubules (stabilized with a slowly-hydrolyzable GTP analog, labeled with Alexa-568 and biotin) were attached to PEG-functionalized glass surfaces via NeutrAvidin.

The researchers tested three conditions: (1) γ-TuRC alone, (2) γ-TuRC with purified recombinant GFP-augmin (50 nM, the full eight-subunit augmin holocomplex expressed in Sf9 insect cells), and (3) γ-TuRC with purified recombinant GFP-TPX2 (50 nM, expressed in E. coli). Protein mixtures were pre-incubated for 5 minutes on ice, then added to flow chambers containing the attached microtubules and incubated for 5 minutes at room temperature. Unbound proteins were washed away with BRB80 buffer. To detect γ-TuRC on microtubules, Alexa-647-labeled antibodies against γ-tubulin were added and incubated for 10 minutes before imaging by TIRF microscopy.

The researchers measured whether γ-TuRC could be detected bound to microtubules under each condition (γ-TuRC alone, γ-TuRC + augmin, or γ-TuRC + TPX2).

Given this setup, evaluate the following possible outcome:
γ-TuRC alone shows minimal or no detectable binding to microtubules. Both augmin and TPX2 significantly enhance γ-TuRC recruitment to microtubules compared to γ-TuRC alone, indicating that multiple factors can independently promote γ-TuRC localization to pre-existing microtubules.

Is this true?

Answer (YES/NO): YES